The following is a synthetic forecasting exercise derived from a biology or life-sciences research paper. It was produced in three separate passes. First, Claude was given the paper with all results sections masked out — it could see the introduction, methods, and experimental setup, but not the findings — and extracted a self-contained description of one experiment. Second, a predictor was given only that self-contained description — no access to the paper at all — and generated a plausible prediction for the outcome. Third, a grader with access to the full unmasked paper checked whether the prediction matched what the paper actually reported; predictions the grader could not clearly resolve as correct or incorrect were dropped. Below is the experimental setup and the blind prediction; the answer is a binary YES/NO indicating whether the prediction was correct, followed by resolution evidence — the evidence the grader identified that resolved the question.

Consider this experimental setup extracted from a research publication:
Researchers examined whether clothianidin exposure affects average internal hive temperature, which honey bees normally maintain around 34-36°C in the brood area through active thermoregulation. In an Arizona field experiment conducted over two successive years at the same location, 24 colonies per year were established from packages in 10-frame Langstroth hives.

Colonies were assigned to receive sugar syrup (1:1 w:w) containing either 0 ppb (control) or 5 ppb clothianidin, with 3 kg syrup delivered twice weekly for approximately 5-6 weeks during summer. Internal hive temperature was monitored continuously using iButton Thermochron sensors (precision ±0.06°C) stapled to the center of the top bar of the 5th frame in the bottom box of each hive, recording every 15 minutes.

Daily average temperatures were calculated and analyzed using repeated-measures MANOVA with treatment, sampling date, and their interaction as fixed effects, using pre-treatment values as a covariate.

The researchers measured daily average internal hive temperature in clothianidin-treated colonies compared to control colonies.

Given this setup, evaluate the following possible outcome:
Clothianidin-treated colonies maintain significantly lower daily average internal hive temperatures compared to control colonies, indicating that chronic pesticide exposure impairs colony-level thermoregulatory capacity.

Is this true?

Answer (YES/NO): NO